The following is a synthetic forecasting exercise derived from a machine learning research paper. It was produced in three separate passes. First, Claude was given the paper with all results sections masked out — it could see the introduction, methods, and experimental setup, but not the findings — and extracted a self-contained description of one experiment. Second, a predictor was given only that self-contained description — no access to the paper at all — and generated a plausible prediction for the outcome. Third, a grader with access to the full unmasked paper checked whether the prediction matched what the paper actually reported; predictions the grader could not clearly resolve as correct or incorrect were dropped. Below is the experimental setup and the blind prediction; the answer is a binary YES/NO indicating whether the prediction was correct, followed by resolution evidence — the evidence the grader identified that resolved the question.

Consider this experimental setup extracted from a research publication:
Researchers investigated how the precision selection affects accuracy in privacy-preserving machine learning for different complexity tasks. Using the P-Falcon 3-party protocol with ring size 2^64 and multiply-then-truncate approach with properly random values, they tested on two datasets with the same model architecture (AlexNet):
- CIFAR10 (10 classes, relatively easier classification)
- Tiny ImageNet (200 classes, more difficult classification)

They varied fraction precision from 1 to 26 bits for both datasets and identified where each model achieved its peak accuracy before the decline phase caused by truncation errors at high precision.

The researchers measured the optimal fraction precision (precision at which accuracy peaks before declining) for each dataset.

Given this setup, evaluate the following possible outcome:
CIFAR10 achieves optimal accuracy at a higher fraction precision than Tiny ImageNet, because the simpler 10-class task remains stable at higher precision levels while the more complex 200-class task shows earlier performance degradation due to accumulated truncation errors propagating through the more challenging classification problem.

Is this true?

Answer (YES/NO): YES